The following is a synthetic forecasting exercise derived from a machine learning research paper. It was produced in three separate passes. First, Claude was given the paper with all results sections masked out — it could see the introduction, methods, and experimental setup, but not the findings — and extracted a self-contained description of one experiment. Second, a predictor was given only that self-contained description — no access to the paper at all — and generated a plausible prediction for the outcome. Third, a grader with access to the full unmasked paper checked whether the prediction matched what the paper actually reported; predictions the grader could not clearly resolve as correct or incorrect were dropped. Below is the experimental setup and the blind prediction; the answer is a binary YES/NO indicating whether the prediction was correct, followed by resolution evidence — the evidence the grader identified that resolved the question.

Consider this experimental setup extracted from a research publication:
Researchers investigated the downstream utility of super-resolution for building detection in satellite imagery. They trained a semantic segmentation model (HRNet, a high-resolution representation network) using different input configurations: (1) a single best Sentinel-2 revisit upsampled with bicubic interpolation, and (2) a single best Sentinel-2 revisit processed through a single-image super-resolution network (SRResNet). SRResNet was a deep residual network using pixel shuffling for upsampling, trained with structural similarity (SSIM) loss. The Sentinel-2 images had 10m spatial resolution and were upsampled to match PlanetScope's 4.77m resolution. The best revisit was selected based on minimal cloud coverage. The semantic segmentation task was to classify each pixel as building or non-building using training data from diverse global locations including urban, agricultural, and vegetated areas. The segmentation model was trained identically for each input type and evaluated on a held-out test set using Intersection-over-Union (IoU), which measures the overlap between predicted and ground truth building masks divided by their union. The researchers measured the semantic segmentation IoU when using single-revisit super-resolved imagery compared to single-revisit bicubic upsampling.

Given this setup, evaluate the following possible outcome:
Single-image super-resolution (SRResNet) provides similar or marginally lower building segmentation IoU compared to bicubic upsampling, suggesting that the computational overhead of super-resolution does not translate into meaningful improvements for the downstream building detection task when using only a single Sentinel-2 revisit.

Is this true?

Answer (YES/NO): YES